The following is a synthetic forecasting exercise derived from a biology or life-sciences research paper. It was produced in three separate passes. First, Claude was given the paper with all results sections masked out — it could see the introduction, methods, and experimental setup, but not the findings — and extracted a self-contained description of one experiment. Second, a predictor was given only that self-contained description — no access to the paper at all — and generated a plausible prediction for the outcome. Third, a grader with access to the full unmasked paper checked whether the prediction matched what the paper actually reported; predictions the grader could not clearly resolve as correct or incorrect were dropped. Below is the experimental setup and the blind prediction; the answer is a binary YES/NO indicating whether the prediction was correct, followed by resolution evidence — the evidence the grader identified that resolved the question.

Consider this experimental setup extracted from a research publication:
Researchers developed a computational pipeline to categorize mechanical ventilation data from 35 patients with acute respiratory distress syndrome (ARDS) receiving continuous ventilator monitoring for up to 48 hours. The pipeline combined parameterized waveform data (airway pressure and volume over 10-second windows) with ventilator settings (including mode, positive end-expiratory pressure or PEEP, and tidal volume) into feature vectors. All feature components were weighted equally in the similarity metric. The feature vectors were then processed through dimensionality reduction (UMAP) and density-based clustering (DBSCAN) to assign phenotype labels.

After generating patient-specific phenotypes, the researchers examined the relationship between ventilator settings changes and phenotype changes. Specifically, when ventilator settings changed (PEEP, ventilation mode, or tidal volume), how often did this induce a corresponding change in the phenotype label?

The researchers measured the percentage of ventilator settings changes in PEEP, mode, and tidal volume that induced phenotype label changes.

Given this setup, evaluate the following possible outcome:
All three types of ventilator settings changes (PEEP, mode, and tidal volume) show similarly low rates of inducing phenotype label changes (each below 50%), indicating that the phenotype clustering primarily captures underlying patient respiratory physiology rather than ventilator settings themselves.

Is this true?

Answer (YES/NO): NO